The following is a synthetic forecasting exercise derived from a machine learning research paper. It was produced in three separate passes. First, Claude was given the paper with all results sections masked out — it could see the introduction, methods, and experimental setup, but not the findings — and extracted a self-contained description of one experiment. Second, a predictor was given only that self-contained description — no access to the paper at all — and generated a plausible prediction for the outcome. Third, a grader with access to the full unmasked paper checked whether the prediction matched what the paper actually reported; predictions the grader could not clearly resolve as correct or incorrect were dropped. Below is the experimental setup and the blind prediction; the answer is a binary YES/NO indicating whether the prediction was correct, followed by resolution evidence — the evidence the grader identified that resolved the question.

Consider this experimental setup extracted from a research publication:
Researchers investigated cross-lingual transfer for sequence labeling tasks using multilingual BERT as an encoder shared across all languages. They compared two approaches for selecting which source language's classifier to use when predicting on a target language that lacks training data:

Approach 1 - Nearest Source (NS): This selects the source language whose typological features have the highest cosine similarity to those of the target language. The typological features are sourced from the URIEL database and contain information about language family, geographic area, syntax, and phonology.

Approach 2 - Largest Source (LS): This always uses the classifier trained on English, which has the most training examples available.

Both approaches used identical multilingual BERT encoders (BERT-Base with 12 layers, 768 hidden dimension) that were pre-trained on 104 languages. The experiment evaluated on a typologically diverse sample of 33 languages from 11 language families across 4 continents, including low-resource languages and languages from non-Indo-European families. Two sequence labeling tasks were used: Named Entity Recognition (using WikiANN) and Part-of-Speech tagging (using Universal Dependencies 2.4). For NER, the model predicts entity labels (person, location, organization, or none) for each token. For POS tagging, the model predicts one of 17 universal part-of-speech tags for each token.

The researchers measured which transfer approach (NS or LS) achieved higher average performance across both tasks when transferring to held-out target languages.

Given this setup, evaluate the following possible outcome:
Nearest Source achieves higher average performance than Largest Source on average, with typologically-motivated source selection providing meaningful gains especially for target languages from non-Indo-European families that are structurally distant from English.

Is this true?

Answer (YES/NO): NO